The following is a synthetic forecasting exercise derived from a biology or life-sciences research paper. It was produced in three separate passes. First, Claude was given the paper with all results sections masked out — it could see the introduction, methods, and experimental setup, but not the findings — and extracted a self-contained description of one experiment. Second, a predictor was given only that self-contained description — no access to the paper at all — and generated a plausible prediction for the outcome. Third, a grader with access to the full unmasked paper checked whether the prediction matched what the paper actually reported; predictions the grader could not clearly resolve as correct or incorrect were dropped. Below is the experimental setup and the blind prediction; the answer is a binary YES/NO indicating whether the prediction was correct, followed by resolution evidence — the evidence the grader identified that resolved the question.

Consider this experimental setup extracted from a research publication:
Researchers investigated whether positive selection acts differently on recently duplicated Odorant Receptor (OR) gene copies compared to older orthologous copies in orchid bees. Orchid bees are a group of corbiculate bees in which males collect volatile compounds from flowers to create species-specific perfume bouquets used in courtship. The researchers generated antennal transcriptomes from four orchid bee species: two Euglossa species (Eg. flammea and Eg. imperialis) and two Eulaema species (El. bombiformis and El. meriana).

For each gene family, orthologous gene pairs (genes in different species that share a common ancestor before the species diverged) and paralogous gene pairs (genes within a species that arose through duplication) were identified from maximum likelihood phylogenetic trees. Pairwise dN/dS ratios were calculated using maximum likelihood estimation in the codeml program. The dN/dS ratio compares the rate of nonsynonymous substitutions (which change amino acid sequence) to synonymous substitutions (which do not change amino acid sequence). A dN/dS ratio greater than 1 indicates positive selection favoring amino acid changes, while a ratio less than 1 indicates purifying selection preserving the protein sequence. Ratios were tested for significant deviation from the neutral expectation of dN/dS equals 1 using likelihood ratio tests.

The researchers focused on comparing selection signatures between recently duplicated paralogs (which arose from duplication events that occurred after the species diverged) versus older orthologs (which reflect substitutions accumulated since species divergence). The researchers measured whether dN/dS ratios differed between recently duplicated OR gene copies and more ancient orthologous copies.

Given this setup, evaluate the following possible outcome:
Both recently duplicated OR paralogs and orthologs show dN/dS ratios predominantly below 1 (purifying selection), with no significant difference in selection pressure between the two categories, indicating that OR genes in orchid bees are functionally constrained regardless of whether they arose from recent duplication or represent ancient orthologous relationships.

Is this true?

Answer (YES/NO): NO